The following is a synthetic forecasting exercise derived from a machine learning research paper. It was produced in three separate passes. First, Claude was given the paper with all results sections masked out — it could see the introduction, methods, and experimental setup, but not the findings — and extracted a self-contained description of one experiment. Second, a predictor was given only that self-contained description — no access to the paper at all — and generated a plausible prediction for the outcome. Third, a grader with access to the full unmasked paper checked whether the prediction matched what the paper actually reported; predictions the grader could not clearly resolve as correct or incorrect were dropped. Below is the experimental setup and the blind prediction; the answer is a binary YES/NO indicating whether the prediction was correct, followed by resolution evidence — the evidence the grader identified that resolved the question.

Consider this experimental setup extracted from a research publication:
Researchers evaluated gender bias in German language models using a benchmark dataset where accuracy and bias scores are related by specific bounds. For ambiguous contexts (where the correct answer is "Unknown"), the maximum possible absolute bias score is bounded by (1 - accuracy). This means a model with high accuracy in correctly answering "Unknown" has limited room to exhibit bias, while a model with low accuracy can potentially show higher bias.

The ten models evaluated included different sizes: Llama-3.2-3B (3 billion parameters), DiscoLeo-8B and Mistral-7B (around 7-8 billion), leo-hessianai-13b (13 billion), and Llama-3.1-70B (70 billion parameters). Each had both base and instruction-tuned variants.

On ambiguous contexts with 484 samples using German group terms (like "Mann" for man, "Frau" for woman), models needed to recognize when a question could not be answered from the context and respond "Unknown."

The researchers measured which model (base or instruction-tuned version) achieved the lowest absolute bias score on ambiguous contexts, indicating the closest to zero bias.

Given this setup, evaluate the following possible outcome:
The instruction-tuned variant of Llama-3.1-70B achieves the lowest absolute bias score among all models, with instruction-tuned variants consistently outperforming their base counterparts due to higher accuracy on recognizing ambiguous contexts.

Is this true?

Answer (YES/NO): NO